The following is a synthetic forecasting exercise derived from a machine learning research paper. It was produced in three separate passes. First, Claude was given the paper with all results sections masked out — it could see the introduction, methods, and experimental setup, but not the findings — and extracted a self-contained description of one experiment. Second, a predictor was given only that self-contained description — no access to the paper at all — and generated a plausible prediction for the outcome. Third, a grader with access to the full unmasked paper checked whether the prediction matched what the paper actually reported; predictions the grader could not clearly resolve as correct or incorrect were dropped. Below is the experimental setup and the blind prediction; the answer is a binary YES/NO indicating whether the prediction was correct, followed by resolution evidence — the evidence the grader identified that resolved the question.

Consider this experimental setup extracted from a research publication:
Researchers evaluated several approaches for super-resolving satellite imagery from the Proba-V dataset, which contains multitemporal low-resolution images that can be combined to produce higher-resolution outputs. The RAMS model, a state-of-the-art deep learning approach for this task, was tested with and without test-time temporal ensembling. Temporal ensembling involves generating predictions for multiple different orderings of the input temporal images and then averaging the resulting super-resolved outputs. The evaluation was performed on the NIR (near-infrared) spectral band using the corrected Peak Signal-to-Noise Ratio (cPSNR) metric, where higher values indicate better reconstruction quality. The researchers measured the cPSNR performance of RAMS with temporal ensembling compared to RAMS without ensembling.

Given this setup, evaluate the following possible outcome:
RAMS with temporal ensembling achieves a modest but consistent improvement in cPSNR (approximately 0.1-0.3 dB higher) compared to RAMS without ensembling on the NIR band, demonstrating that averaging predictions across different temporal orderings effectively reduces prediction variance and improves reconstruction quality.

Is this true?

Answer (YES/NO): YES